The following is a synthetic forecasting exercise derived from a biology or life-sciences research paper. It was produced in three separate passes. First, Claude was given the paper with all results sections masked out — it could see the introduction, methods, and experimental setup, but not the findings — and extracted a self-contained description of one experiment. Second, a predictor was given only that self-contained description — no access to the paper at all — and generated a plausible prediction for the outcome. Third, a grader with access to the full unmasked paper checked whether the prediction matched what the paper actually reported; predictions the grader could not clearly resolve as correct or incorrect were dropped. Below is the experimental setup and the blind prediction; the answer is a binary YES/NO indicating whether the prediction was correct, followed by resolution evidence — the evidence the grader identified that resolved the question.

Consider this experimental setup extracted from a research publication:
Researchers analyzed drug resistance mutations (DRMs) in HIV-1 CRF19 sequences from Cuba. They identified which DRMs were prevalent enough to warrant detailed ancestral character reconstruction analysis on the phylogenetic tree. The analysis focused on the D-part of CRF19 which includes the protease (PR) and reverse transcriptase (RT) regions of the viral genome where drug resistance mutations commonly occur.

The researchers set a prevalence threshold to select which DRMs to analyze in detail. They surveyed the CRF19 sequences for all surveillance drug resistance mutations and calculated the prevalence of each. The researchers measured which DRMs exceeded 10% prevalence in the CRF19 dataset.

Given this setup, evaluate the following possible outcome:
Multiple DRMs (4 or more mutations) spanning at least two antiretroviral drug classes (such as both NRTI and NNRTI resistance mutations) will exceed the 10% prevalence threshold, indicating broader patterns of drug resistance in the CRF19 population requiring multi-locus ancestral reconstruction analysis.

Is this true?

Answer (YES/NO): YES